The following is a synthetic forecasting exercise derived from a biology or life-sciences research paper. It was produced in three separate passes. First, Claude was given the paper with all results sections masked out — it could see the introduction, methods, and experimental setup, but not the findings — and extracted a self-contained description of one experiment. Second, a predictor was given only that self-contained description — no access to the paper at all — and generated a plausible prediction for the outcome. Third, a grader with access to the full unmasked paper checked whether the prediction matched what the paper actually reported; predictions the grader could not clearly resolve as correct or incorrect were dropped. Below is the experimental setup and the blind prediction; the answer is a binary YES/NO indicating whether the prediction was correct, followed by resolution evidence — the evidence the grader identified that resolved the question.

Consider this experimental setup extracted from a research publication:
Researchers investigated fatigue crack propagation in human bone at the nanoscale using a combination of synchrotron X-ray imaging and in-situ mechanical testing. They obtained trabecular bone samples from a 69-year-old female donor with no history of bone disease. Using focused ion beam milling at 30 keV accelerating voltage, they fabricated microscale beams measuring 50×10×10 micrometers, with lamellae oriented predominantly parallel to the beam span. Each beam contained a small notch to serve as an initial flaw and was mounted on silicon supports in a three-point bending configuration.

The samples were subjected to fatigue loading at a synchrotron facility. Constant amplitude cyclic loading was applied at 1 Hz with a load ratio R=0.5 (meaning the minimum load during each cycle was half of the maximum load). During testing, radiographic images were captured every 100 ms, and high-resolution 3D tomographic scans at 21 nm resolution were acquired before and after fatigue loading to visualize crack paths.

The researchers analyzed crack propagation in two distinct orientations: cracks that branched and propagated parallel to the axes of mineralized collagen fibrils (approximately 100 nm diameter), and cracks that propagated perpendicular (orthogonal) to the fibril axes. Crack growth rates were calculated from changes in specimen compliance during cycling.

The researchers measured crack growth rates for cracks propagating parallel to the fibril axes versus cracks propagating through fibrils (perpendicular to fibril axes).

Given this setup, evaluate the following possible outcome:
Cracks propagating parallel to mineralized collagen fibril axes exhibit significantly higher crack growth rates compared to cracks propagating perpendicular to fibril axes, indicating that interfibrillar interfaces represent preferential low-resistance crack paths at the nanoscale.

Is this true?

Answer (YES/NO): NO